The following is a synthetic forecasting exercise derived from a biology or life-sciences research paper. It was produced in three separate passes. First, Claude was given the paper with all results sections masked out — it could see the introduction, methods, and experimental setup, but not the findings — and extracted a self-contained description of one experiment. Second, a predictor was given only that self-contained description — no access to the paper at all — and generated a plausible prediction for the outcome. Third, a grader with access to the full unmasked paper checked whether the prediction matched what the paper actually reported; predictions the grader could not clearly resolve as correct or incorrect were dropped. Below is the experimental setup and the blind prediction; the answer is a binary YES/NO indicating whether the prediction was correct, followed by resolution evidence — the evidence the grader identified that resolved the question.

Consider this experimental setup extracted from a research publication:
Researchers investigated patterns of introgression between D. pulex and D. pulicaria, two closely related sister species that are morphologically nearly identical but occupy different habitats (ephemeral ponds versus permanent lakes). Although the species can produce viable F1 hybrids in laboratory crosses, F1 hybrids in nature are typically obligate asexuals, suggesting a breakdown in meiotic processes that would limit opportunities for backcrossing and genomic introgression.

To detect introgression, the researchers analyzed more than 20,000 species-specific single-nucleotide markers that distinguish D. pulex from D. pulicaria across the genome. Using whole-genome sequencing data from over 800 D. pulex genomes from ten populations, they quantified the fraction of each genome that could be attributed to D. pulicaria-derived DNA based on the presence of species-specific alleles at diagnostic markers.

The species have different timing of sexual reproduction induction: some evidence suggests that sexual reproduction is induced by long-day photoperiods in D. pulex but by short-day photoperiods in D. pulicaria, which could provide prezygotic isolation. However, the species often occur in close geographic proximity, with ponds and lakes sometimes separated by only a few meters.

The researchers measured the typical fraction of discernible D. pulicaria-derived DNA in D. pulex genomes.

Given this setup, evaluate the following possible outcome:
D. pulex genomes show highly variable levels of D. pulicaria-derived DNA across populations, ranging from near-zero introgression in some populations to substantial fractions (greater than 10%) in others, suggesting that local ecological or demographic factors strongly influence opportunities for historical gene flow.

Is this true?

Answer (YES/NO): NO